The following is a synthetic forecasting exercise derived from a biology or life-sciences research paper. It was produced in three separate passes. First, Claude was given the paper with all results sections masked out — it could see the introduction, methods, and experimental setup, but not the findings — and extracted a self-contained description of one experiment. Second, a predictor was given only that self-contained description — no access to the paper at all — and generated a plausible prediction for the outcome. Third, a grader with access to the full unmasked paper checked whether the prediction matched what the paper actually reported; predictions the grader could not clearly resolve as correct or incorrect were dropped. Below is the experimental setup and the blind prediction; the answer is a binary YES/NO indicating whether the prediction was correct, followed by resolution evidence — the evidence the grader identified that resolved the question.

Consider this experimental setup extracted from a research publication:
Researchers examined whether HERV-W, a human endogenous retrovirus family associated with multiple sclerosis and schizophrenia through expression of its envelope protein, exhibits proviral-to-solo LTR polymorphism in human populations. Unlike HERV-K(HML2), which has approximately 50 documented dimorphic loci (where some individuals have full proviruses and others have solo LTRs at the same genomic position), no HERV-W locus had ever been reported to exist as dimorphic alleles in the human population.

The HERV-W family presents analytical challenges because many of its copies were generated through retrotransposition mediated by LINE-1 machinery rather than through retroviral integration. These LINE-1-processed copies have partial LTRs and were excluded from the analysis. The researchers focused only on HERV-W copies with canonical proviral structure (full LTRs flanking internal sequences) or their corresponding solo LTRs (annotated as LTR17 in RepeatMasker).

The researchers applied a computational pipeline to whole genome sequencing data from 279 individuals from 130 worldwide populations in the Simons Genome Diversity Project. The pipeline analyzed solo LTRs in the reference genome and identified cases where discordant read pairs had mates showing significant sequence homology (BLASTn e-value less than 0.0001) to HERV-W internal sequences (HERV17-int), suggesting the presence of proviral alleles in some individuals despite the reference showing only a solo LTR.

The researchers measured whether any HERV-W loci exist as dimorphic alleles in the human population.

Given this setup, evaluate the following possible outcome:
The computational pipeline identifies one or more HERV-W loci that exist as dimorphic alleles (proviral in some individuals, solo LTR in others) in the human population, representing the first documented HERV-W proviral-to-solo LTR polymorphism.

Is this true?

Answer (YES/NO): YES